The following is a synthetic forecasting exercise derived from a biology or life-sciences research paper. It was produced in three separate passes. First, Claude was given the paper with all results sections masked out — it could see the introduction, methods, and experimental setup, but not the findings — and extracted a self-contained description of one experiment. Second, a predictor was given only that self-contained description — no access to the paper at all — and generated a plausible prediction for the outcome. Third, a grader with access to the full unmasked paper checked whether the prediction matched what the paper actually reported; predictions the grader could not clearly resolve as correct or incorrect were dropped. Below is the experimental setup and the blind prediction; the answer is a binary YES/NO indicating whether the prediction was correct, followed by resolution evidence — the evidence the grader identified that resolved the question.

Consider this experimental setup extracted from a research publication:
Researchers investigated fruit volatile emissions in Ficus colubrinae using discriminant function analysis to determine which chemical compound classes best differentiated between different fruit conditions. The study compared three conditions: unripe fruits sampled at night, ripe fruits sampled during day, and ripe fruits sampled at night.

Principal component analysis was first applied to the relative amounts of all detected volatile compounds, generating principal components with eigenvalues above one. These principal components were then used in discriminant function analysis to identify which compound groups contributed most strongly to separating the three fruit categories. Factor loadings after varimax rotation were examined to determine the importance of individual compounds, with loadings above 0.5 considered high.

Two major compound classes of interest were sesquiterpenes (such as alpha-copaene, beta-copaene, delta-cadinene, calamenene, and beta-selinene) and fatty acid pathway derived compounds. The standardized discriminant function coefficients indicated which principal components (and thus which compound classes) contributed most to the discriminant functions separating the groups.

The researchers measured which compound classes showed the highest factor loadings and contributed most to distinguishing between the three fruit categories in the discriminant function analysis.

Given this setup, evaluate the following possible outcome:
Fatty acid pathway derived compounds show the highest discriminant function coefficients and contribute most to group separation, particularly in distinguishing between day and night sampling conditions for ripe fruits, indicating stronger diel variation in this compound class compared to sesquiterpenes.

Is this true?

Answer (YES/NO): NO